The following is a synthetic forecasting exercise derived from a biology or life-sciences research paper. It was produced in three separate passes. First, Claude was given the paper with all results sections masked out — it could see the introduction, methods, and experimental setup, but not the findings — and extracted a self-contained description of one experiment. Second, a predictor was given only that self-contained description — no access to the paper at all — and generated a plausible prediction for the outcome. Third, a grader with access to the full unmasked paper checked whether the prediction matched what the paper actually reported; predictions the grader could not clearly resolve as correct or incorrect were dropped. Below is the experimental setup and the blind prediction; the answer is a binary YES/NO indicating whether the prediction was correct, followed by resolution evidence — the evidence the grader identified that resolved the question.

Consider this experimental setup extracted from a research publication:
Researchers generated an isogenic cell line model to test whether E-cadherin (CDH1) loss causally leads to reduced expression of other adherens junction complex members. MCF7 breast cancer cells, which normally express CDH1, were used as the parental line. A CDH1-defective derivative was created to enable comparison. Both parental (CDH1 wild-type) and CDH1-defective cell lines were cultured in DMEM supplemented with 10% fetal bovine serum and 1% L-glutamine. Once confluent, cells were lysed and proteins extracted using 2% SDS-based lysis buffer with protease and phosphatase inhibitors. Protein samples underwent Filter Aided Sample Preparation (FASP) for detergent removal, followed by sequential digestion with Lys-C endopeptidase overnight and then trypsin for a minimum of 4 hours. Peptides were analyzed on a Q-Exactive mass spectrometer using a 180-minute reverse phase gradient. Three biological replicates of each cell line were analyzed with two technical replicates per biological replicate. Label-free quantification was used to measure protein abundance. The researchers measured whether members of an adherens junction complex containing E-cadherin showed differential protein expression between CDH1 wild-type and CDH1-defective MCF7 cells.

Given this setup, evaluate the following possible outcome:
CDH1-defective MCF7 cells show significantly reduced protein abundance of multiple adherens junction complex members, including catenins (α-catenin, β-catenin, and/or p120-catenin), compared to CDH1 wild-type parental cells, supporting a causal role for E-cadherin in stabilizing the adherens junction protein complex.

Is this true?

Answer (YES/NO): YES